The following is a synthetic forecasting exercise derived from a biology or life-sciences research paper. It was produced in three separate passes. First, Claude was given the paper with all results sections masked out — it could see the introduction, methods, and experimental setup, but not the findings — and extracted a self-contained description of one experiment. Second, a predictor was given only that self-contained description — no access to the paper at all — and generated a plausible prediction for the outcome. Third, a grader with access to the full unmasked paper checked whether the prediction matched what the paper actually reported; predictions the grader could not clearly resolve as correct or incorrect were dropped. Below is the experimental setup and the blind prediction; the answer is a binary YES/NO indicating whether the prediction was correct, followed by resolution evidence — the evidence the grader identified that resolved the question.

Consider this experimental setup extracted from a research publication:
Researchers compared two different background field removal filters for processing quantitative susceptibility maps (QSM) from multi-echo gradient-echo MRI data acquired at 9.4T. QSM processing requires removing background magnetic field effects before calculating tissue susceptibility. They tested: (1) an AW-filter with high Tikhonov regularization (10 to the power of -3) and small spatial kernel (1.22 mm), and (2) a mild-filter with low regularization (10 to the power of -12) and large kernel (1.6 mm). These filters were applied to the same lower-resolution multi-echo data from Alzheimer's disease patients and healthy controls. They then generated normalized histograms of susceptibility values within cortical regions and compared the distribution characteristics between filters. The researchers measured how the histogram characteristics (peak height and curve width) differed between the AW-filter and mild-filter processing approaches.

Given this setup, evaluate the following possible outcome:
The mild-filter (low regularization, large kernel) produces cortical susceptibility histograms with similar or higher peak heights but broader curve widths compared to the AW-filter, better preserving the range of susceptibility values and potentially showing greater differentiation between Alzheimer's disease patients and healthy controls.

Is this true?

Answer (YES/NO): NO